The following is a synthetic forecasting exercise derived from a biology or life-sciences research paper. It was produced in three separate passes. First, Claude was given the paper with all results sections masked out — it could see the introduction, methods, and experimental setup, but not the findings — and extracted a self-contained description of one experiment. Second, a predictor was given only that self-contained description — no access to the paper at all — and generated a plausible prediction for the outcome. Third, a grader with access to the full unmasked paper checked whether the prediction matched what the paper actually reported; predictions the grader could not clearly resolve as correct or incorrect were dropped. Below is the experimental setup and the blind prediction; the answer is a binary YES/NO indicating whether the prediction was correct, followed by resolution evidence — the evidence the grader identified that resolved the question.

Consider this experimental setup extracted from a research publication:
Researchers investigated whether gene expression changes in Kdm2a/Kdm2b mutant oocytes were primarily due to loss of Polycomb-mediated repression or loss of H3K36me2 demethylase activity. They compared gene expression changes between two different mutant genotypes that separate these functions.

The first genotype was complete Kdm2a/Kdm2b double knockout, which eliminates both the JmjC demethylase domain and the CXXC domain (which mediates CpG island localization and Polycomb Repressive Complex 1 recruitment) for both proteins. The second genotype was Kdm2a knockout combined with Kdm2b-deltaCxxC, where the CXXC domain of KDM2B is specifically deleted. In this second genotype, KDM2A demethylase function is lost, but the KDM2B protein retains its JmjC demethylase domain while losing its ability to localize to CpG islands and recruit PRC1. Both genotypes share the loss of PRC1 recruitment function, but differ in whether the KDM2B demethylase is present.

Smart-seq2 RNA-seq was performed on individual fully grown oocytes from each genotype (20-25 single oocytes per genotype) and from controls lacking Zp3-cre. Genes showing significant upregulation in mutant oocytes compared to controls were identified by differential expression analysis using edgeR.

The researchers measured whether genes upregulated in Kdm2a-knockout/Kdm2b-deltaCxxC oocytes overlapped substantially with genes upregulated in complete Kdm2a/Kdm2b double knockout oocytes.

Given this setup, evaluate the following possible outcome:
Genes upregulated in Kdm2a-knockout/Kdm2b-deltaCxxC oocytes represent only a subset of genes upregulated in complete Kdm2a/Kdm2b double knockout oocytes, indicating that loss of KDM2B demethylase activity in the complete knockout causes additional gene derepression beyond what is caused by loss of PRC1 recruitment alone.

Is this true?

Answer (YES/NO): NO